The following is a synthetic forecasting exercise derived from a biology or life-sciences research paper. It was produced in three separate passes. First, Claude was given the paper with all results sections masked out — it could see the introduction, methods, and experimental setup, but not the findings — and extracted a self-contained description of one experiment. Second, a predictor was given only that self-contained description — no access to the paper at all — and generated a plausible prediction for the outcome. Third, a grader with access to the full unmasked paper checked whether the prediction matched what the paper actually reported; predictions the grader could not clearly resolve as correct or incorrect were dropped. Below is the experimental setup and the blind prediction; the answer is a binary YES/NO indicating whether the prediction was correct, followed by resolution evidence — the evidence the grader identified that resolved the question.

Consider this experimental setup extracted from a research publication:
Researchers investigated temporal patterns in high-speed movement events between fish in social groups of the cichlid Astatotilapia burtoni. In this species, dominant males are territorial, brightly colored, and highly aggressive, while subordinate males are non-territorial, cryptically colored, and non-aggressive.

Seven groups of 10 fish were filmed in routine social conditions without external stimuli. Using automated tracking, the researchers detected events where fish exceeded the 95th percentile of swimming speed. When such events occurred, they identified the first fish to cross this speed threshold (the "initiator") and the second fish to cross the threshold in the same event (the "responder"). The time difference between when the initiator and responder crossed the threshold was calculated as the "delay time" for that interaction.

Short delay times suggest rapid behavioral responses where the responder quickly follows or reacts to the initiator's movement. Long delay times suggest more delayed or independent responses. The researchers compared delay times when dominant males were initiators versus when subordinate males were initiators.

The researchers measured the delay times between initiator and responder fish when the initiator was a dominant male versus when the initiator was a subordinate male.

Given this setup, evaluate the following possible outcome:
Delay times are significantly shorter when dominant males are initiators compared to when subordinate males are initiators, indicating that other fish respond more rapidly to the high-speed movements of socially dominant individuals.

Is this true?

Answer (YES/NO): YES